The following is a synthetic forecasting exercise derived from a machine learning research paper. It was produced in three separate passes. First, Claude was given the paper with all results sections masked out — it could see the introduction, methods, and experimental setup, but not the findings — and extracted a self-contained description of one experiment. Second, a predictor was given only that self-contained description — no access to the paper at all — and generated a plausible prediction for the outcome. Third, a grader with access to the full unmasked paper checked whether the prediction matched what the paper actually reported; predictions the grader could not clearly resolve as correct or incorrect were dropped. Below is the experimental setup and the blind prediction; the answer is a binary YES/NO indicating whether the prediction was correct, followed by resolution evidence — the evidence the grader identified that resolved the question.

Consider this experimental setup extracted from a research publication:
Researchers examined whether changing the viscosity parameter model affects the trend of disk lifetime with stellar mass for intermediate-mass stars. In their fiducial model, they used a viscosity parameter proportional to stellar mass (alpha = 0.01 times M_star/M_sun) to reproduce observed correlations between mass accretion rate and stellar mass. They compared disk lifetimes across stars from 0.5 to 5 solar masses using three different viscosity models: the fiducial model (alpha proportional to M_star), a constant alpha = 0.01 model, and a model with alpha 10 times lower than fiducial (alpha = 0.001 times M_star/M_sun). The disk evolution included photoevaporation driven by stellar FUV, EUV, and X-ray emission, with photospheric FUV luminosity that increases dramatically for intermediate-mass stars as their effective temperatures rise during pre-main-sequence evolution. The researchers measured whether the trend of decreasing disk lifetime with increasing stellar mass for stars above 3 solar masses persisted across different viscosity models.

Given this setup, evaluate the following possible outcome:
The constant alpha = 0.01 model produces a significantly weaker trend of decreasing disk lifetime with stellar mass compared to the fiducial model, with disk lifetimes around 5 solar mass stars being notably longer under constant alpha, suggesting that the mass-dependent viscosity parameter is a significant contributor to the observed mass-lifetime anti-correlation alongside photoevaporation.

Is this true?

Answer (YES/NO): NO